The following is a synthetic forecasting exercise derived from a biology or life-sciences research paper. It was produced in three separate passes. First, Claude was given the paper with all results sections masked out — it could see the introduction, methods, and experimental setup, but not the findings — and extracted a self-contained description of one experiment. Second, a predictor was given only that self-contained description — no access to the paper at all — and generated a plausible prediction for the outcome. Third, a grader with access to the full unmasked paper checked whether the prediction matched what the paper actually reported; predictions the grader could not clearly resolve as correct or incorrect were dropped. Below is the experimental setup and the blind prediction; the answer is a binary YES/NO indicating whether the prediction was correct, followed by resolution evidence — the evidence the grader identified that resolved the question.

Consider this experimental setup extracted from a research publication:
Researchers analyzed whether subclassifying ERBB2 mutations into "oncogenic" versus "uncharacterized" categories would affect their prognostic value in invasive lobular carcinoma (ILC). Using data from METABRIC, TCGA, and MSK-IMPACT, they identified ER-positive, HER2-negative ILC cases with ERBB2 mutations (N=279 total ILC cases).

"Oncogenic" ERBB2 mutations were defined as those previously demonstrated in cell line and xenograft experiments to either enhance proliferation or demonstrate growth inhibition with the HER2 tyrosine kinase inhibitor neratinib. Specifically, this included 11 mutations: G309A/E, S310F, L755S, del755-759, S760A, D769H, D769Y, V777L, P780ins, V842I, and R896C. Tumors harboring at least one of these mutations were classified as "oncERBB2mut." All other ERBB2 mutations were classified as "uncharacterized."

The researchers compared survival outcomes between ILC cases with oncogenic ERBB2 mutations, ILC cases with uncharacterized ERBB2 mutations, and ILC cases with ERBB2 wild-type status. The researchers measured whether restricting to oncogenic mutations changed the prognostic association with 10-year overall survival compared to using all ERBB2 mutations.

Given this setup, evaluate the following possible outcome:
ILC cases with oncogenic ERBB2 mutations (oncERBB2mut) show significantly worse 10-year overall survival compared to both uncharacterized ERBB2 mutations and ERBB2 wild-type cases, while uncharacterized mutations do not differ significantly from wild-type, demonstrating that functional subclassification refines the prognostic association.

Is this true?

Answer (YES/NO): NO